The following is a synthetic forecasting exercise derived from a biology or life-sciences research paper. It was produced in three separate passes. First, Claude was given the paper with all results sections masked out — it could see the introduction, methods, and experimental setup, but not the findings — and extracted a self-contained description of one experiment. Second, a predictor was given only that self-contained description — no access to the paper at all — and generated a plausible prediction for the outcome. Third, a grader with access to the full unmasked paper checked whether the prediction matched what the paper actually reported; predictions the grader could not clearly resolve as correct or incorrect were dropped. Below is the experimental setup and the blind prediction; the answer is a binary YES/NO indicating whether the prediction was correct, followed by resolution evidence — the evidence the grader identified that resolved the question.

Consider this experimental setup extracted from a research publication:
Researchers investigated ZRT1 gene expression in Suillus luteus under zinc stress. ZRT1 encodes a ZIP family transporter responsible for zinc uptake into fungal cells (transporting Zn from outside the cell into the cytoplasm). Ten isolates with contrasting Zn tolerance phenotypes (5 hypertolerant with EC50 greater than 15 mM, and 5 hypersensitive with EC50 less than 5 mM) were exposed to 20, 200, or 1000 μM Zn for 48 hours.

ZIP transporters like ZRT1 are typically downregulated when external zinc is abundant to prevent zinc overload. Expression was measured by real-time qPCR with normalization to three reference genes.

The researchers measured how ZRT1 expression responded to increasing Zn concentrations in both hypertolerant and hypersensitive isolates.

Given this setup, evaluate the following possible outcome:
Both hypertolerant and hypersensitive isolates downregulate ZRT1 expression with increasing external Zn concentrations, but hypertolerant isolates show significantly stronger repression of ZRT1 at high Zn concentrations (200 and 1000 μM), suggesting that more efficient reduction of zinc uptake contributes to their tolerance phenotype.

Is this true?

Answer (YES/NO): NO